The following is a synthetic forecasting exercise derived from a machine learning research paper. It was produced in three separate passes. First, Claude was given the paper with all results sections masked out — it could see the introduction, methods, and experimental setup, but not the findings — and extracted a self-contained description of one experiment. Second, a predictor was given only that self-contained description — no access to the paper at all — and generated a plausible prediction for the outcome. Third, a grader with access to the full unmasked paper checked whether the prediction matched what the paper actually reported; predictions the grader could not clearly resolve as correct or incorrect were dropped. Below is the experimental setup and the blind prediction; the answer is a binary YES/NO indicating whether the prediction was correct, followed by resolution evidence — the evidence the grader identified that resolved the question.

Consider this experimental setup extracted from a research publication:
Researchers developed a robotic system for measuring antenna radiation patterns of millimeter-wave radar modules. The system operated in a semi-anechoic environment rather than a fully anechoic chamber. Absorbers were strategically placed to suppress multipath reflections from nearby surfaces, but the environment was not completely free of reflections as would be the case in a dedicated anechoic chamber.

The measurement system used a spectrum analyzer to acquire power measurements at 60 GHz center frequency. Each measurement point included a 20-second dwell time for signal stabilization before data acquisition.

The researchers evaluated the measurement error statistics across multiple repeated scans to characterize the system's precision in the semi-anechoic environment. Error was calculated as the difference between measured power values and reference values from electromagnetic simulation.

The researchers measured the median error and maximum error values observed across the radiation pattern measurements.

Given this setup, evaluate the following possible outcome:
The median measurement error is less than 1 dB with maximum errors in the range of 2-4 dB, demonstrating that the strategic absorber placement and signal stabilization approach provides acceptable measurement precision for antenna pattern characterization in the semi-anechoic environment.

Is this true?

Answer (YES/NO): NO